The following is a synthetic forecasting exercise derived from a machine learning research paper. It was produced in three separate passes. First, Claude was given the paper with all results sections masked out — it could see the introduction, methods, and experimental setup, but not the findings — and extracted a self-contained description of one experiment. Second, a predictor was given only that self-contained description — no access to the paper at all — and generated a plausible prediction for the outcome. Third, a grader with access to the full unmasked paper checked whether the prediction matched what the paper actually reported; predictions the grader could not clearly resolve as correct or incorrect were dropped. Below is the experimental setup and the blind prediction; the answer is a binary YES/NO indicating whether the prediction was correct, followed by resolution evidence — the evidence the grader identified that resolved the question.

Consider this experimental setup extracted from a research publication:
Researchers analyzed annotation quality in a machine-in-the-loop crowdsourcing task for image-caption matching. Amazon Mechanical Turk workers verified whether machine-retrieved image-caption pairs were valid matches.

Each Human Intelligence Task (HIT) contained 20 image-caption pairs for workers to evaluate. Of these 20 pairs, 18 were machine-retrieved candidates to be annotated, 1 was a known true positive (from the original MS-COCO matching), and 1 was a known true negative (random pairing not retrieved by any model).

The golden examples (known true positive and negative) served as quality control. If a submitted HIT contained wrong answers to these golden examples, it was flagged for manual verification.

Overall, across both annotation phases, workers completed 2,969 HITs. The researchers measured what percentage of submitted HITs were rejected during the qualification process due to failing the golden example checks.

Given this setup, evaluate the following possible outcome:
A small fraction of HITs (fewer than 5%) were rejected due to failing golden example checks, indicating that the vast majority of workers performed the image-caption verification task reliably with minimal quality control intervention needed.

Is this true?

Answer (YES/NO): NO